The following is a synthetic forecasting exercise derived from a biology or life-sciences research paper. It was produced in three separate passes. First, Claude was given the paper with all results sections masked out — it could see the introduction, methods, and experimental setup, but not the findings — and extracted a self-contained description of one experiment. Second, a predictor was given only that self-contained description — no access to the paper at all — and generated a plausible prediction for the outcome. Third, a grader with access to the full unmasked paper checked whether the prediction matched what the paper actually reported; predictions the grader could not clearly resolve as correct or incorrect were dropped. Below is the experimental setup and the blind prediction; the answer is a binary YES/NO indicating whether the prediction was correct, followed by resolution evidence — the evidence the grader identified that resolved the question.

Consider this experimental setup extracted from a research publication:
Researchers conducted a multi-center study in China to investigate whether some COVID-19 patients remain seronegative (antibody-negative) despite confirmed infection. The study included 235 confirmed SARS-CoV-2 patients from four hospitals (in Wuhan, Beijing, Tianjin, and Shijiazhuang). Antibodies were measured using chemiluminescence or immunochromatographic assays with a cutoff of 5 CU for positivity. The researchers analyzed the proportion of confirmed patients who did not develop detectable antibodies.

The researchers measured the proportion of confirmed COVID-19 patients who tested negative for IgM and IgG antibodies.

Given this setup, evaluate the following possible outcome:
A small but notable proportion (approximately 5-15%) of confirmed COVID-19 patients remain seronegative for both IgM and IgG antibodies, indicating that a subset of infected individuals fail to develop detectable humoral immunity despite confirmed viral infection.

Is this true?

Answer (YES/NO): YES